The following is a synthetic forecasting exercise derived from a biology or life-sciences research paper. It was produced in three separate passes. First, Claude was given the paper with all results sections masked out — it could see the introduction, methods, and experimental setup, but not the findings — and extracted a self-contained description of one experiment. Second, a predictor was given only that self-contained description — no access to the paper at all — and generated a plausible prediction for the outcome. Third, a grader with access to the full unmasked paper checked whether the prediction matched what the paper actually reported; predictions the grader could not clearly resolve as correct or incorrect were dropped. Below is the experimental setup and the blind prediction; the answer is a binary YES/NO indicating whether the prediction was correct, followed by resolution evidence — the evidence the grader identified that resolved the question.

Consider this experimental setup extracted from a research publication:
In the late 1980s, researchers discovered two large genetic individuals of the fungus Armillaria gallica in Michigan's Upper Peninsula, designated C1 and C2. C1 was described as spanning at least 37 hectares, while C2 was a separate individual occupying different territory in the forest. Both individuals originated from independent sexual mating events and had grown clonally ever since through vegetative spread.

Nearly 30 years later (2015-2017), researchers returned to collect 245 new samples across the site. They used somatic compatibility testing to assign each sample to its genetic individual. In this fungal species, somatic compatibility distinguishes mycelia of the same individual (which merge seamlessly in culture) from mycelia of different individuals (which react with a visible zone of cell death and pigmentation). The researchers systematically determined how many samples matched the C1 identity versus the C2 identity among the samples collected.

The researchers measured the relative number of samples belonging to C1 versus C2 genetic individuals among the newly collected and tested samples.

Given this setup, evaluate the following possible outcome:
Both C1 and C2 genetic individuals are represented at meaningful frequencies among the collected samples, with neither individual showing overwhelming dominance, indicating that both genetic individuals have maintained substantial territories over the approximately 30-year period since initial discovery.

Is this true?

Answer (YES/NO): NO